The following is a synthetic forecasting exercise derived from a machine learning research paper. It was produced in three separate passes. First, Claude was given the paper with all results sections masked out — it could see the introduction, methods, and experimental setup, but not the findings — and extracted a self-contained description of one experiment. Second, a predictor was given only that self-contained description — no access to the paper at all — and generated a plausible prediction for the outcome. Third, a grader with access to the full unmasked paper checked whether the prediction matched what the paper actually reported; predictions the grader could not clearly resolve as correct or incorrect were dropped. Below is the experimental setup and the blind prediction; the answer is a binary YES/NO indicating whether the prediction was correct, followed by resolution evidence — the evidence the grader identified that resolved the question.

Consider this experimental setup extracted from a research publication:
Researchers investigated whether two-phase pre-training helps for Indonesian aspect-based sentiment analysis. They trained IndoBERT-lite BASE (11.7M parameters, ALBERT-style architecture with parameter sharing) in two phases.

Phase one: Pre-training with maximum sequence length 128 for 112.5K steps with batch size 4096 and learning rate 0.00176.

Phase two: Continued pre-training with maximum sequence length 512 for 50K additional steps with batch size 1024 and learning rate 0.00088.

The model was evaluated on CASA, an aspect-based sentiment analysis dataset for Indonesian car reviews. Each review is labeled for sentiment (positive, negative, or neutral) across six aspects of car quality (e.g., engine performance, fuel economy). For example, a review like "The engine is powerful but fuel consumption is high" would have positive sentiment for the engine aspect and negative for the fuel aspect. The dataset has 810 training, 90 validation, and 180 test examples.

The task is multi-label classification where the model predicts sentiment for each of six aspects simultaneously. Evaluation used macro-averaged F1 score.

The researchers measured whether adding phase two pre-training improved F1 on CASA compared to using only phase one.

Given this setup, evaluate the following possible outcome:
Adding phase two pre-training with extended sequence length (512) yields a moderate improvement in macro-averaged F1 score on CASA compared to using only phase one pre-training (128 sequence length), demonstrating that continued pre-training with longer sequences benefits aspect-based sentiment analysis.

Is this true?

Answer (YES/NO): YES